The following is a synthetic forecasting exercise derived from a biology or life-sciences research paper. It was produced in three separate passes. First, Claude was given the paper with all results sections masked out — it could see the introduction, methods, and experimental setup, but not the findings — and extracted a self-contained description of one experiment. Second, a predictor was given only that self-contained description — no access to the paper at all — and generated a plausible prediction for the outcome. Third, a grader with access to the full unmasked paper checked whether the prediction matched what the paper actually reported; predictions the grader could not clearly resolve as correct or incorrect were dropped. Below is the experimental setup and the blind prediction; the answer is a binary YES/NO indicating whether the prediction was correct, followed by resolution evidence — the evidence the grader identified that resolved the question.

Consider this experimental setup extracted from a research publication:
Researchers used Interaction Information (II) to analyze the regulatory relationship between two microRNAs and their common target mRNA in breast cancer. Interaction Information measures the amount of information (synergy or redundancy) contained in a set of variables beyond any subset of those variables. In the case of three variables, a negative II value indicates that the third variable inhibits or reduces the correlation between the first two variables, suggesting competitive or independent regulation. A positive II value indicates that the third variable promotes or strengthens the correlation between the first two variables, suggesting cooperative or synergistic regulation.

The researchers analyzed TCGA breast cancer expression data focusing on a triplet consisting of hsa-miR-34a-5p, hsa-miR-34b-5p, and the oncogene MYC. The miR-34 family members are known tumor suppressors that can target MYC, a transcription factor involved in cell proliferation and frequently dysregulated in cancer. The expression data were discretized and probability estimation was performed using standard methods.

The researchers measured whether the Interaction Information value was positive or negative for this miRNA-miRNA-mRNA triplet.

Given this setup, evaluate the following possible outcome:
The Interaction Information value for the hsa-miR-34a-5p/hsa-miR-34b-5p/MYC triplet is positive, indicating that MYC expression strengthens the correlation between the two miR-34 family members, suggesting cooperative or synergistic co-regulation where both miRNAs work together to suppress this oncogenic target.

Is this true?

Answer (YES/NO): YES